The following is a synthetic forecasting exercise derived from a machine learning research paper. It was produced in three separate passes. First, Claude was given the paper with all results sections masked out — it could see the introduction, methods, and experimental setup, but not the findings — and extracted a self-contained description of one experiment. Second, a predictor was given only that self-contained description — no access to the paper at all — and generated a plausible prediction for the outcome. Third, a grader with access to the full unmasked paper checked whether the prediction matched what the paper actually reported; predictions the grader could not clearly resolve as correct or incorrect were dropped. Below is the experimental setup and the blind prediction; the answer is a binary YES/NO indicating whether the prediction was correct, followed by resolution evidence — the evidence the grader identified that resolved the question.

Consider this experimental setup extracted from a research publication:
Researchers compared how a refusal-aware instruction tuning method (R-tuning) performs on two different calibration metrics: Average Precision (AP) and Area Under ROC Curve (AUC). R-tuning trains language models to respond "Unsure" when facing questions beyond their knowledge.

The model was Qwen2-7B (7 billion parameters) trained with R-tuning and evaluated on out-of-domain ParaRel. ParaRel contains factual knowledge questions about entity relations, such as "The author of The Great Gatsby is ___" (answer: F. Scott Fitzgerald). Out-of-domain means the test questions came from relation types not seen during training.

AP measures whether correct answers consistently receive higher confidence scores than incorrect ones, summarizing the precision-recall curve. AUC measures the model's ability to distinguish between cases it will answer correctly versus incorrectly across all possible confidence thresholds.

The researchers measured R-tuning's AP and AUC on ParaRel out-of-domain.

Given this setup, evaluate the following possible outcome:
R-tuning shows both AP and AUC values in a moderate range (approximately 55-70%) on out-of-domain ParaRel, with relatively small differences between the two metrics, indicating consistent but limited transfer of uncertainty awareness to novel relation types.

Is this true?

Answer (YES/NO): NO